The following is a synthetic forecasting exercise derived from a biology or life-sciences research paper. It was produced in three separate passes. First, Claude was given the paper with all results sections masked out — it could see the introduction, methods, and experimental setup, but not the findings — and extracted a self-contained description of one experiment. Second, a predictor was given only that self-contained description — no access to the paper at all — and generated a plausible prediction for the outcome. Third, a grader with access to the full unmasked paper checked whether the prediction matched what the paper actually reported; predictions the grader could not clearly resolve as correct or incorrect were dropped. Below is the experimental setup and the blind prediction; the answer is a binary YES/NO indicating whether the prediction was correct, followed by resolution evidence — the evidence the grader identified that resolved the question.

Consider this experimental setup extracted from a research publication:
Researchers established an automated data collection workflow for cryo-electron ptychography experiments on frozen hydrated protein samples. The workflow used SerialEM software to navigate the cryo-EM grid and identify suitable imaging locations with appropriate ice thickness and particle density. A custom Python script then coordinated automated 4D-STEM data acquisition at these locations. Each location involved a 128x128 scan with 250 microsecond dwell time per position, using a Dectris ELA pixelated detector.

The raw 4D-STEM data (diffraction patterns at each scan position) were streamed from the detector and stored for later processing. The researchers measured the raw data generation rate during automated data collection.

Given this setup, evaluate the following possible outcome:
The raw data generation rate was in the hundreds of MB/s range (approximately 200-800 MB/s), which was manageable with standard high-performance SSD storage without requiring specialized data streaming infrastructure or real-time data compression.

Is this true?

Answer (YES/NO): NO